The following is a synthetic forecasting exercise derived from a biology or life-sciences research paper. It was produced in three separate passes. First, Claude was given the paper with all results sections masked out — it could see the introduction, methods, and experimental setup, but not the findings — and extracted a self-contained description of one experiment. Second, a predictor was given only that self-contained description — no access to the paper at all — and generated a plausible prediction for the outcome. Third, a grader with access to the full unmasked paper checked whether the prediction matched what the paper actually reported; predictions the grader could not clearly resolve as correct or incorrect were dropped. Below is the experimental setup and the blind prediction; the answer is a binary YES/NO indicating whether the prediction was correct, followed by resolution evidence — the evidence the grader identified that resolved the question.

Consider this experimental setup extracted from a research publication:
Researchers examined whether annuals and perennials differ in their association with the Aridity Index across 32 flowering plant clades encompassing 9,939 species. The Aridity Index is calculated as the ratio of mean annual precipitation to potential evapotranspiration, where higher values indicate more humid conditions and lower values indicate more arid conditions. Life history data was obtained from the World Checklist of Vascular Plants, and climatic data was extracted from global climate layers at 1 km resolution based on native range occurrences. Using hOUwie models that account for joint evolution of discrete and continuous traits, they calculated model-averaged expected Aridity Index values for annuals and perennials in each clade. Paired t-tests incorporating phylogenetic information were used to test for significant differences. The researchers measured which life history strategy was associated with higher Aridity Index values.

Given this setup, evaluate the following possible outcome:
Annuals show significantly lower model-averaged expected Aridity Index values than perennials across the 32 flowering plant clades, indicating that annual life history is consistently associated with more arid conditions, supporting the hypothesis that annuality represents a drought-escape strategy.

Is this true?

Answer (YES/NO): NO